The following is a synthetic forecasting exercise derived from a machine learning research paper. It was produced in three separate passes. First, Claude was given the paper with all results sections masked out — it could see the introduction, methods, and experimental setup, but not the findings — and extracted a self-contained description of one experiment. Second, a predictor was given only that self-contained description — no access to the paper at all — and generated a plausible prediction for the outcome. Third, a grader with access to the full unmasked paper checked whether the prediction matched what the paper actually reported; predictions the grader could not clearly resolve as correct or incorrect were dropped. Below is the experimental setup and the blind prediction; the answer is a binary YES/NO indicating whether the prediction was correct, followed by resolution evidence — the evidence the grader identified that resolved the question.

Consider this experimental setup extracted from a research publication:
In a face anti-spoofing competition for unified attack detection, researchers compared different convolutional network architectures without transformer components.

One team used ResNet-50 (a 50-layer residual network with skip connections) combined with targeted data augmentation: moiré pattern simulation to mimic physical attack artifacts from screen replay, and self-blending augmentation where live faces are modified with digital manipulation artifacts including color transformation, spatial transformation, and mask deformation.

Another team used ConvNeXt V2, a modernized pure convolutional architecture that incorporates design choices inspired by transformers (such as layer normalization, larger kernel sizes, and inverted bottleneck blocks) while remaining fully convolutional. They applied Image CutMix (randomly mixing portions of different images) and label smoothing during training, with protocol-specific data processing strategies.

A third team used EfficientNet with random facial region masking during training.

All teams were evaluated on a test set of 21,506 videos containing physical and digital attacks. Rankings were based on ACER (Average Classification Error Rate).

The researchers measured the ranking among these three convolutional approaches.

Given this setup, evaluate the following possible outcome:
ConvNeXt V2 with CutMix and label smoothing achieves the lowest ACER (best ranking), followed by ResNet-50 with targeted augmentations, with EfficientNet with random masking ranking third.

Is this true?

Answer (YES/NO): NO